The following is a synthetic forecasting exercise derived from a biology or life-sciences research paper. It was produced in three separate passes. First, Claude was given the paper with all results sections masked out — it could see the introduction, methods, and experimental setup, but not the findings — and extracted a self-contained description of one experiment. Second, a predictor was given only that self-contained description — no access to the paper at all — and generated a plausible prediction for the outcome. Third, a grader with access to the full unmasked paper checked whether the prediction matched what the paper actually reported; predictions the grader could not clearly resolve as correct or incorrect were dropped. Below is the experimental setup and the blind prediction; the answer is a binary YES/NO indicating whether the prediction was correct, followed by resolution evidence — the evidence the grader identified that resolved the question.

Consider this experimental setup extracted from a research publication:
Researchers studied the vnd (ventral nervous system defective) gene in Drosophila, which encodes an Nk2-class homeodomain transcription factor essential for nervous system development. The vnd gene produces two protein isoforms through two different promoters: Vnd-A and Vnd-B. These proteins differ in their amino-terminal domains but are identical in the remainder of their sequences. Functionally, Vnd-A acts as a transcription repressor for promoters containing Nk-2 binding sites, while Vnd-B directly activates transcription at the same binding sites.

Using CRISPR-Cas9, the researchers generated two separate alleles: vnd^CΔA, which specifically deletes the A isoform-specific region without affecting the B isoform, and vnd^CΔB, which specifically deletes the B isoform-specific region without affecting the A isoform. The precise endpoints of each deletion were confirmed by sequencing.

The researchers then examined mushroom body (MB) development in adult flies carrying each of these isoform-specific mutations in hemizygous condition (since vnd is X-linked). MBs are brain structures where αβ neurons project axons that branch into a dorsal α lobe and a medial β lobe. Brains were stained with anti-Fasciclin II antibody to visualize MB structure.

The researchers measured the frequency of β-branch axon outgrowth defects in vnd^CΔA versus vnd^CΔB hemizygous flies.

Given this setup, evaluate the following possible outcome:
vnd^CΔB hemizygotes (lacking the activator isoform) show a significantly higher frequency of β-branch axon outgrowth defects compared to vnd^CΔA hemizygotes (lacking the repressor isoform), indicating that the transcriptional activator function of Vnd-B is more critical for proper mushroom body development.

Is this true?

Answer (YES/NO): NO